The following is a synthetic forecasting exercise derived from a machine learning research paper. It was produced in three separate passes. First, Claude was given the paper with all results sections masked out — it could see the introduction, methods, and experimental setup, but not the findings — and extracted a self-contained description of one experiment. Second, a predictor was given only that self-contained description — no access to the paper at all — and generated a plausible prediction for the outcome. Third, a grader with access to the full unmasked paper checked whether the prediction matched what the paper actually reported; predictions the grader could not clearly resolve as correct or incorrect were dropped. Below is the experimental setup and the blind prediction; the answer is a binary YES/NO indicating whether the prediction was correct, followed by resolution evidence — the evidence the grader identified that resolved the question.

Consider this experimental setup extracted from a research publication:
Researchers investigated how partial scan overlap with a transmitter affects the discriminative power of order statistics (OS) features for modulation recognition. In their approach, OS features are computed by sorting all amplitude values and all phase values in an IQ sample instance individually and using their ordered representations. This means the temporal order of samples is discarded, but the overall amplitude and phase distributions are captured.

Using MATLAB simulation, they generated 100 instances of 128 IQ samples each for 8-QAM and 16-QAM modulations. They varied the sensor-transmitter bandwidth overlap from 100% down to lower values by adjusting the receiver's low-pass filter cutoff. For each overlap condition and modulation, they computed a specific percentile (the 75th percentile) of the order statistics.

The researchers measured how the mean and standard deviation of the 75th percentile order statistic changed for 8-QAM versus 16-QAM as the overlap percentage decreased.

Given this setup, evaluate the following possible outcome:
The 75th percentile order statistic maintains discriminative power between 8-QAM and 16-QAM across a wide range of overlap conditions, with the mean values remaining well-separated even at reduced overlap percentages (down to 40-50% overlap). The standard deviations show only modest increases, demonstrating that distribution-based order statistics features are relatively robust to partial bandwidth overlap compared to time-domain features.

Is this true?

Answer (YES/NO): NO